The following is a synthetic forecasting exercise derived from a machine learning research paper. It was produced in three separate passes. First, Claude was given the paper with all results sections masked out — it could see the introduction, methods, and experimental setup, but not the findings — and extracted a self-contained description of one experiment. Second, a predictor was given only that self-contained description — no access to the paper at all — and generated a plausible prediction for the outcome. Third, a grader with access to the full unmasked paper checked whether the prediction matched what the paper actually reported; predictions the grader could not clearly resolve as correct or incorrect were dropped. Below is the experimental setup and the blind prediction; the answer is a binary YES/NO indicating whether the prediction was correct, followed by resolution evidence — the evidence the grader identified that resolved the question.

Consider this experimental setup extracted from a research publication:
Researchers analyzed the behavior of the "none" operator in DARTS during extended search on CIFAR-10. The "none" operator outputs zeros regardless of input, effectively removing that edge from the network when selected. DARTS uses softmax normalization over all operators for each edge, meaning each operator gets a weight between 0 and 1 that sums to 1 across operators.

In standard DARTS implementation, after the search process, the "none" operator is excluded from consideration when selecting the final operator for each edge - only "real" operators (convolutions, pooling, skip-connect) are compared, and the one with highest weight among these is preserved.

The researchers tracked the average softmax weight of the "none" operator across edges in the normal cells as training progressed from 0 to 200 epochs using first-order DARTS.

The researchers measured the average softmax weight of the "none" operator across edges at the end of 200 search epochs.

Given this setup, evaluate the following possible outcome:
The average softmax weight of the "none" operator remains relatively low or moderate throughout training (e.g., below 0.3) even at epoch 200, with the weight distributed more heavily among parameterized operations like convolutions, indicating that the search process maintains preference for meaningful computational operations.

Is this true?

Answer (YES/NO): NO